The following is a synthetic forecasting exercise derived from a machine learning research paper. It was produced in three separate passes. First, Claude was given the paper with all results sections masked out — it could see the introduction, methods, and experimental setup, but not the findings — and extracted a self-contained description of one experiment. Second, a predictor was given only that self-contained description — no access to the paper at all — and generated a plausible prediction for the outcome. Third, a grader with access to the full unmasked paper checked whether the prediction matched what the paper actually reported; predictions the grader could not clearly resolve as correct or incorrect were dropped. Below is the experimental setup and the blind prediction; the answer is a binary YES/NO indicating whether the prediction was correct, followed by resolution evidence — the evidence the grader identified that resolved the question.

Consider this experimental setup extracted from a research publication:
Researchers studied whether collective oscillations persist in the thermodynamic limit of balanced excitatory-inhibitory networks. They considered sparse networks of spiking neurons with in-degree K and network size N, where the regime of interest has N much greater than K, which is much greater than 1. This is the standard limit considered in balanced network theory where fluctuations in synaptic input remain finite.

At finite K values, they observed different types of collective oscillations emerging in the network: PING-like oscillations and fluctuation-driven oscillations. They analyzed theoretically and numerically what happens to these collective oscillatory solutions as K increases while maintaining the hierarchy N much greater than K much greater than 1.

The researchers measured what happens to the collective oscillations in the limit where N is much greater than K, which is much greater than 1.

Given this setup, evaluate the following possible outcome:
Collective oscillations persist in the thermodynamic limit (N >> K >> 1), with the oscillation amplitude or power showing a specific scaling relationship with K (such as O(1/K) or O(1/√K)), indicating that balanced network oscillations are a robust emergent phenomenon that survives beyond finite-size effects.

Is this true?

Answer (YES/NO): NO